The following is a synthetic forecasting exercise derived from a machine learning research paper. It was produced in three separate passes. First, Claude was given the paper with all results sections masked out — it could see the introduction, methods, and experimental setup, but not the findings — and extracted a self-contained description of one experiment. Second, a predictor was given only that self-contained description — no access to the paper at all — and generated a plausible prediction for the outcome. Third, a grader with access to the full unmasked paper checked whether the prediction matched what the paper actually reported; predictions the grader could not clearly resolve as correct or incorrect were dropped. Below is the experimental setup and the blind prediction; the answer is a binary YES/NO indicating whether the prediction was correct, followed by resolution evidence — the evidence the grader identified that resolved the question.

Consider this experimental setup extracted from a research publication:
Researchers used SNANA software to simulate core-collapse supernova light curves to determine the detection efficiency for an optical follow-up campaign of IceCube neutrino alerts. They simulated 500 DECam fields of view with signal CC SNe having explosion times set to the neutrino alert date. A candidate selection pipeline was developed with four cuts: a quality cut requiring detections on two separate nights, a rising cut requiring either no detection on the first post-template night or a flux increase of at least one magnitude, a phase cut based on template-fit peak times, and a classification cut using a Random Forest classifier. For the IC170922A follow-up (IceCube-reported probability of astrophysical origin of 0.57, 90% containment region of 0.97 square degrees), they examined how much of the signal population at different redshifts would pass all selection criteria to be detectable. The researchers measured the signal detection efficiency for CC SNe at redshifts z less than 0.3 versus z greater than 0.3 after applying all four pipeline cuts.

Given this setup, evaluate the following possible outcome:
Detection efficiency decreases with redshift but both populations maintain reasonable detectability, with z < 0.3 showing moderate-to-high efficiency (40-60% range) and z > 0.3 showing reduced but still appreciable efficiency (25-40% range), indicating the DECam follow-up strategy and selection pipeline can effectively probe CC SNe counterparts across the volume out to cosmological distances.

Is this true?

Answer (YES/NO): NO